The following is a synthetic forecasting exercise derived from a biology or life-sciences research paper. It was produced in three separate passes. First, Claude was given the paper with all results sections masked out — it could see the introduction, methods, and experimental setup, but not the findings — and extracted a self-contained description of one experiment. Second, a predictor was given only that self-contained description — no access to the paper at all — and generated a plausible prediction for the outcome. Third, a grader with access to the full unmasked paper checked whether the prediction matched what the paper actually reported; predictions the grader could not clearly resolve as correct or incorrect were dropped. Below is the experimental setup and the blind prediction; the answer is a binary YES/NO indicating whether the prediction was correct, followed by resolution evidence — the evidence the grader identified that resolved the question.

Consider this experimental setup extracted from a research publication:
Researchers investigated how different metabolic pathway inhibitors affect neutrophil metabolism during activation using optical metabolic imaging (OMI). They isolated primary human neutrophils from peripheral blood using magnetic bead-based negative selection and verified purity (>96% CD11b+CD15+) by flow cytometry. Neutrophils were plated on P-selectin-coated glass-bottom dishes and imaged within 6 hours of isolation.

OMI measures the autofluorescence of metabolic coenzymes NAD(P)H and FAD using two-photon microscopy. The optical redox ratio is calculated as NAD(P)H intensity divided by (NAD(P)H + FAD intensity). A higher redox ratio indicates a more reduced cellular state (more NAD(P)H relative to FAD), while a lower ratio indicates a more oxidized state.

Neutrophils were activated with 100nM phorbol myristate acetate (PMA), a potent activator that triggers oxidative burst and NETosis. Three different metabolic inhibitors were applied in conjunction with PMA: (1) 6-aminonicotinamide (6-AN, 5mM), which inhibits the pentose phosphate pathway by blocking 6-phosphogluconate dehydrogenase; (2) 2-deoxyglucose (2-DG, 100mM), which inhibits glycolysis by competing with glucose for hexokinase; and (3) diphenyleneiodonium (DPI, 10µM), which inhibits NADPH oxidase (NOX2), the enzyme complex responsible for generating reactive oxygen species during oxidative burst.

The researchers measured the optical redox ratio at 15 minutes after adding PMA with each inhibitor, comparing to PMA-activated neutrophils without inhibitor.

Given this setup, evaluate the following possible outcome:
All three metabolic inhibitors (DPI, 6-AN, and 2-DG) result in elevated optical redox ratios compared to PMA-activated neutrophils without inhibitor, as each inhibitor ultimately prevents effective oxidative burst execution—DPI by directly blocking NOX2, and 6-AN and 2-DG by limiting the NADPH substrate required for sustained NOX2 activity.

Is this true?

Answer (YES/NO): NO